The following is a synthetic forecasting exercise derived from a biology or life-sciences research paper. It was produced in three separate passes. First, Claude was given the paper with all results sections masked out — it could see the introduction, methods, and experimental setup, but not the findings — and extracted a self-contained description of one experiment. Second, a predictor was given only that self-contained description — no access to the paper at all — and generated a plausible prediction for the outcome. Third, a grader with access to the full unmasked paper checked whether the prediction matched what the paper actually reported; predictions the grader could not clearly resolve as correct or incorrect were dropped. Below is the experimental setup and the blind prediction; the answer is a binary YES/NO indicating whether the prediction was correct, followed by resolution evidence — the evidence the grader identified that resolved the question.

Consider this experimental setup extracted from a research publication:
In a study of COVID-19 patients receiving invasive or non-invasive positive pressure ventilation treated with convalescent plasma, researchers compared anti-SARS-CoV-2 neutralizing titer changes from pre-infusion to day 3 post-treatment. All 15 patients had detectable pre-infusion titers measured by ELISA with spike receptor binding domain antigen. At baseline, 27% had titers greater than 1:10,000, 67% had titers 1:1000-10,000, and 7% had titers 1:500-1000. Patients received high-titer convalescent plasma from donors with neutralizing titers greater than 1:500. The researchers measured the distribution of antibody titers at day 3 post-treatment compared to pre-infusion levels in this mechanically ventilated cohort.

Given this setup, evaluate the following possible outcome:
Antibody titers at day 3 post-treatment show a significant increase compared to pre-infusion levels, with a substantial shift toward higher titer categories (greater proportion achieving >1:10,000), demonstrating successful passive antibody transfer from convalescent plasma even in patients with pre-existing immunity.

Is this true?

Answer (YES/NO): YES